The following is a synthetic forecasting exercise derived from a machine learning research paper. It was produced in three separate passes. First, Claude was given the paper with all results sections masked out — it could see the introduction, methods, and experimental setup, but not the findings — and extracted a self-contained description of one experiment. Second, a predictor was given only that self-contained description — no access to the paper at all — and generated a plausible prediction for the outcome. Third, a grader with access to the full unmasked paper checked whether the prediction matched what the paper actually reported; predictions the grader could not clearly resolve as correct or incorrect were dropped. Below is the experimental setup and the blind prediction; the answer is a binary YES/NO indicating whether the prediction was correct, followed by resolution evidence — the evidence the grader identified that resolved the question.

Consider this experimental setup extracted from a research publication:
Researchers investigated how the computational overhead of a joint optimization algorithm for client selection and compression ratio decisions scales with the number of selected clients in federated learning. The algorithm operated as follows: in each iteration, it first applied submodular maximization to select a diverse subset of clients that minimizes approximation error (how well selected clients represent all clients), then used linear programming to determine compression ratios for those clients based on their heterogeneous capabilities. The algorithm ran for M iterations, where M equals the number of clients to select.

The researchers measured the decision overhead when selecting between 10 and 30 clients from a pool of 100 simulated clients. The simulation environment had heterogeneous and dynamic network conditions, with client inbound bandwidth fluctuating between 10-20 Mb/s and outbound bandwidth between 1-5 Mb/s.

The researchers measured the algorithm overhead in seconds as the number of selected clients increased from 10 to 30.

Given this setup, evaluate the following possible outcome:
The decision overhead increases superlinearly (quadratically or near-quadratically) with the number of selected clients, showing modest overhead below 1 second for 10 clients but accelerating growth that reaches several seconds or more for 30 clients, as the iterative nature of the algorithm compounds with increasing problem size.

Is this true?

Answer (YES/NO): NO